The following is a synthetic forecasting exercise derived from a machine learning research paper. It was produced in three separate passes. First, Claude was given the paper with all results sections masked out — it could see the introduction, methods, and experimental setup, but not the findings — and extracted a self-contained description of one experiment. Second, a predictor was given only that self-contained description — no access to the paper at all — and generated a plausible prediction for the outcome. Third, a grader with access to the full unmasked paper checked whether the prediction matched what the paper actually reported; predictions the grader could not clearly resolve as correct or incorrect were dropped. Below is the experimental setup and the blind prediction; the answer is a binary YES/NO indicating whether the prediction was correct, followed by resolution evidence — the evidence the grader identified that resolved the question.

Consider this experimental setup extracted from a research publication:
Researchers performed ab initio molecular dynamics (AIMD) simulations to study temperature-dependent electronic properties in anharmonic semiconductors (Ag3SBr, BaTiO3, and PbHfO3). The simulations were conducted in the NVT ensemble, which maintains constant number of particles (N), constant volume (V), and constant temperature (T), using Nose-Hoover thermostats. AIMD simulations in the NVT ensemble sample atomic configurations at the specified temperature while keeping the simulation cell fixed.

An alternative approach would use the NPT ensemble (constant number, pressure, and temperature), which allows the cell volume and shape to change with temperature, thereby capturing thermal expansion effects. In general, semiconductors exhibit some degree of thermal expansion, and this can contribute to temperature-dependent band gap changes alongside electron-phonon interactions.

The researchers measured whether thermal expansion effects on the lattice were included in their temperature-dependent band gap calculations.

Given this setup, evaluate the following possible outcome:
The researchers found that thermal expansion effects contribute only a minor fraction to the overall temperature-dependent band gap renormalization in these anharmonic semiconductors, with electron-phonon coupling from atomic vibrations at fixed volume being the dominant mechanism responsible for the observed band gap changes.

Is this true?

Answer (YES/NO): NO